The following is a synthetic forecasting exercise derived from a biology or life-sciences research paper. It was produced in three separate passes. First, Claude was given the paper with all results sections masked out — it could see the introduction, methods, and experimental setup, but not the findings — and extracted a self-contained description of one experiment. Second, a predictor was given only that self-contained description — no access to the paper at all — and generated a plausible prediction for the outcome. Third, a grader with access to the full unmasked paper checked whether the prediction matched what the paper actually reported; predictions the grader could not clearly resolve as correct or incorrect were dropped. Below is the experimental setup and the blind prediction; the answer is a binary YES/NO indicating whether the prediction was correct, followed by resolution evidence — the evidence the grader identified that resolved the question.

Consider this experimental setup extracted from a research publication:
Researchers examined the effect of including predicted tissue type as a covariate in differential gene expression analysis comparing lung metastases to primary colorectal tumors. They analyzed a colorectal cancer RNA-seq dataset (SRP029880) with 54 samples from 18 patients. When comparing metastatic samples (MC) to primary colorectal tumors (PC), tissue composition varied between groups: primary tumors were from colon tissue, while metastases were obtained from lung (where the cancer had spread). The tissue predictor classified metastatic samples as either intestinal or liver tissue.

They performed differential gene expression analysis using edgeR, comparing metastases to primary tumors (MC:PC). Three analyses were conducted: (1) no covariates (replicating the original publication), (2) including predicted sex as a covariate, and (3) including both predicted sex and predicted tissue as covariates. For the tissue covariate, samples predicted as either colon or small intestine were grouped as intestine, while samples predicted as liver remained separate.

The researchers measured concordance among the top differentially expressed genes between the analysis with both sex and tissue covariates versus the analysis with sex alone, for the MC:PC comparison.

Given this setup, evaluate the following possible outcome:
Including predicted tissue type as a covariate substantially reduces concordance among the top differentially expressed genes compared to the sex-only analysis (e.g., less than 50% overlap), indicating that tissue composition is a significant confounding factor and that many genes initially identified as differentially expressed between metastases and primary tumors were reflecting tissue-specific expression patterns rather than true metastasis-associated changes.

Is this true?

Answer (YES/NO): YES